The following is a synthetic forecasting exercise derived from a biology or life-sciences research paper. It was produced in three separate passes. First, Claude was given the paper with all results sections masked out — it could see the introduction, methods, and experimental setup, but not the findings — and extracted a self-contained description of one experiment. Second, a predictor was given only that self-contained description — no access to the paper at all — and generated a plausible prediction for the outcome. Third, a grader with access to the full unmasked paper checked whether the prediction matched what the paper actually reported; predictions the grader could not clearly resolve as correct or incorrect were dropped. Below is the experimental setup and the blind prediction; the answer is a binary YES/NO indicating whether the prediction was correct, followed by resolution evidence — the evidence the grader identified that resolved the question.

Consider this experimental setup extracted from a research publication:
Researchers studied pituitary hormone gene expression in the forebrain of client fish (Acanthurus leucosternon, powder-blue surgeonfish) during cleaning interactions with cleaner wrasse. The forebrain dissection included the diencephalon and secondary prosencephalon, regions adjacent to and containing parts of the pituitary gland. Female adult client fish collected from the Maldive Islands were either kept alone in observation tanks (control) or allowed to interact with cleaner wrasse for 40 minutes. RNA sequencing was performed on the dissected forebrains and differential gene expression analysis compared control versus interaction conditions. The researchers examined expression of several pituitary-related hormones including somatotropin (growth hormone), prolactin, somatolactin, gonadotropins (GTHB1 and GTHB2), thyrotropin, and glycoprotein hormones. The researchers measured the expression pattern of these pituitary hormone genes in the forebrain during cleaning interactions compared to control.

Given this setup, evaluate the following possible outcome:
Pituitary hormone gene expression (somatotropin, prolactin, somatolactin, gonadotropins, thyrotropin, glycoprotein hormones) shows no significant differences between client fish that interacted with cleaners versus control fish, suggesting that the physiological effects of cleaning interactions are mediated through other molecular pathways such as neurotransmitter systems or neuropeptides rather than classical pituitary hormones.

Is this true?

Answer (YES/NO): NO